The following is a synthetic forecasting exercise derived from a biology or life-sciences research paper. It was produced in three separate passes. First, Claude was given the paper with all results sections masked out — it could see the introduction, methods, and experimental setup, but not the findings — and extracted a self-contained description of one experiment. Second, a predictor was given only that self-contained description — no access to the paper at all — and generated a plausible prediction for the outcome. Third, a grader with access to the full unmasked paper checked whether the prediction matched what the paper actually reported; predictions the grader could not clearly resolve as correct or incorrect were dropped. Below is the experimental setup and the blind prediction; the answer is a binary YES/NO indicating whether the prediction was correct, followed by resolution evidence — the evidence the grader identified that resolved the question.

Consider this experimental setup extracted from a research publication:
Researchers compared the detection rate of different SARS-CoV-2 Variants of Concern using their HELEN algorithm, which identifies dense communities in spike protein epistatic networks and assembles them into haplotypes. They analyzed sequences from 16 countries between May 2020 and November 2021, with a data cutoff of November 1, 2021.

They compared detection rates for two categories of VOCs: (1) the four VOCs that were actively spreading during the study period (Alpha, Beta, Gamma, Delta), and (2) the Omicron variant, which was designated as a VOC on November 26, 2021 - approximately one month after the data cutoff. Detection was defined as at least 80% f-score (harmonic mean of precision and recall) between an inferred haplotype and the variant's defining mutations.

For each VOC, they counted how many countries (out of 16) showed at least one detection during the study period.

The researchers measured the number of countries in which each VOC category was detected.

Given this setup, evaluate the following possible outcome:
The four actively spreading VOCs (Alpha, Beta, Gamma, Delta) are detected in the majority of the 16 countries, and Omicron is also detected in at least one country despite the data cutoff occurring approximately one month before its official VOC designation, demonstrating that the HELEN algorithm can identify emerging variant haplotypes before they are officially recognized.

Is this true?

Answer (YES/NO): YES